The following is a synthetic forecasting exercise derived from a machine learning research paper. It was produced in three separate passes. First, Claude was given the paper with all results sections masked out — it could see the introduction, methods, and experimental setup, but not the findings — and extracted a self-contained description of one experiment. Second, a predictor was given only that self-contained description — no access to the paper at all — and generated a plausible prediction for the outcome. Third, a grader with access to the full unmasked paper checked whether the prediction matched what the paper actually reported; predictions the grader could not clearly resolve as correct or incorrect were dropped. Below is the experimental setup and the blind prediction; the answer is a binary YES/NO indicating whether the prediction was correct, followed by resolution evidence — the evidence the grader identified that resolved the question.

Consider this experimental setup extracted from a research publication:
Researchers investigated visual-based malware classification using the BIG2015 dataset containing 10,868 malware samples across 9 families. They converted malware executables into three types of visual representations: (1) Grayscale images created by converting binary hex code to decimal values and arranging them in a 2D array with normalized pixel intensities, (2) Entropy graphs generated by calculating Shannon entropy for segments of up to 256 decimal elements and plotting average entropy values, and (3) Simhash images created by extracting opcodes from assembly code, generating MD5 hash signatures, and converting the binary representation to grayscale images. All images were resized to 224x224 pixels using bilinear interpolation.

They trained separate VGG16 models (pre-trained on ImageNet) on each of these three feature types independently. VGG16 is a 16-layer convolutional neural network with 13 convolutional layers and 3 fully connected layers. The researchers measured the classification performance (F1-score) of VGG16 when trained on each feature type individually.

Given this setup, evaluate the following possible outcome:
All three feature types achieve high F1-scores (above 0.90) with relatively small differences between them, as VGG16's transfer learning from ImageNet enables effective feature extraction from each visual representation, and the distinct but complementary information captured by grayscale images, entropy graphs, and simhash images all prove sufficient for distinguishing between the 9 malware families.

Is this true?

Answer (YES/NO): YES